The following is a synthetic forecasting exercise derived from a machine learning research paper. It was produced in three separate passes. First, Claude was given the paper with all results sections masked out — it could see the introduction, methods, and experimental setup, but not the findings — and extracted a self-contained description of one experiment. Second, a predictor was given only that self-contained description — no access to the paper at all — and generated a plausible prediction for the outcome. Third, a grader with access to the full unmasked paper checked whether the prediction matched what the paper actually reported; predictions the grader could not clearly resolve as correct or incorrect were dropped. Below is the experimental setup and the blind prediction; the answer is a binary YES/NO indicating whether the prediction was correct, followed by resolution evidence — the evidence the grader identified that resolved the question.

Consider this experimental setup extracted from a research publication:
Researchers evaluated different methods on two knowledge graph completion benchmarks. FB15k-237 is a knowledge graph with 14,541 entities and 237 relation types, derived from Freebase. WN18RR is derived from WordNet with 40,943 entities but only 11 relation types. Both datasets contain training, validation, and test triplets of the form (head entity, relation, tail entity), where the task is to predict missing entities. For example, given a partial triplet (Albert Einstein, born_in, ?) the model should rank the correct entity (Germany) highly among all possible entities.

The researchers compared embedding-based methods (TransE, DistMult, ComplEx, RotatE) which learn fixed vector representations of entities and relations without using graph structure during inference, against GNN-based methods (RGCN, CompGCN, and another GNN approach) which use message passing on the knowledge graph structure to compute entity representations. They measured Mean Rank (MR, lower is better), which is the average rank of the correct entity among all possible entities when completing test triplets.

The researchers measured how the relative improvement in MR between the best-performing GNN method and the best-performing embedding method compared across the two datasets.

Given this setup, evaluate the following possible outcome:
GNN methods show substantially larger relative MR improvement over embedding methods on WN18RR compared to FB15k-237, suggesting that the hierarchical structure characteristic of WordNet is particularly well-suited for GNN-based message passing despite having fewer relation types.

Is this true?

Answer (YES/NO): YES